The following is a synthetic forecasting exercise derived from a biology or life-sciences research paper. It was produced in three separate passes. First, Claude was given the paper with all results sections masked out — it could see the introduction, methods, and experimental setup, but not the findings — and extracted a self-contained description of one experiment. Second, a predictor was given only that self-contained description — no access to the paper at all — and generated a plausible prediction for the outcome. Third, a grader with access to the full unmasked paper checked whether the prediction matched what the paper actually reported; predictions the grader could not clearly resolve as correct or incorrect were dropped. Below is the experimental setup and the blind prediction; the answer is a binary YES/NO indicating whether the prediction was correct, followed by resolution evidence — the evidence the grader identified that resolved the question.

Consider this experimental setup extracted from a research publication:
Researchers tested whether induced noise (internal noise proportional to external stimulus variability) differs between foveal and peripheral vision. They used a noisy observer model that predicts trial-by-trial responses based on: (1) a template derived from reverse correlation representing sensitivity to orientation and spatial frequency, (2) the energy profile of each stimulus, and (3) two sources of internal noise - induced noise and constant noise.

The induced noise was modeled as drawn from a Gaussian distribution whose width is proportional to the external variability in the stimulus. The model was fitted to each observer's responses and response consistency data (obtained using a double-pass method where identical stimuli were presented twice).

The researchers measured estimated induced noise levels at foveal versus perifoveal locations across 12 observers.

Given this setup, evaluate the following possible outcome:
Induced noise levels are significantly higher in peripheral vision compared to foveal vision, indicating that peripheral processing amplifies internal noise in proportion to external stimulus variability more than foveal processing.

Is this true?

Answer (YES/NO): YES